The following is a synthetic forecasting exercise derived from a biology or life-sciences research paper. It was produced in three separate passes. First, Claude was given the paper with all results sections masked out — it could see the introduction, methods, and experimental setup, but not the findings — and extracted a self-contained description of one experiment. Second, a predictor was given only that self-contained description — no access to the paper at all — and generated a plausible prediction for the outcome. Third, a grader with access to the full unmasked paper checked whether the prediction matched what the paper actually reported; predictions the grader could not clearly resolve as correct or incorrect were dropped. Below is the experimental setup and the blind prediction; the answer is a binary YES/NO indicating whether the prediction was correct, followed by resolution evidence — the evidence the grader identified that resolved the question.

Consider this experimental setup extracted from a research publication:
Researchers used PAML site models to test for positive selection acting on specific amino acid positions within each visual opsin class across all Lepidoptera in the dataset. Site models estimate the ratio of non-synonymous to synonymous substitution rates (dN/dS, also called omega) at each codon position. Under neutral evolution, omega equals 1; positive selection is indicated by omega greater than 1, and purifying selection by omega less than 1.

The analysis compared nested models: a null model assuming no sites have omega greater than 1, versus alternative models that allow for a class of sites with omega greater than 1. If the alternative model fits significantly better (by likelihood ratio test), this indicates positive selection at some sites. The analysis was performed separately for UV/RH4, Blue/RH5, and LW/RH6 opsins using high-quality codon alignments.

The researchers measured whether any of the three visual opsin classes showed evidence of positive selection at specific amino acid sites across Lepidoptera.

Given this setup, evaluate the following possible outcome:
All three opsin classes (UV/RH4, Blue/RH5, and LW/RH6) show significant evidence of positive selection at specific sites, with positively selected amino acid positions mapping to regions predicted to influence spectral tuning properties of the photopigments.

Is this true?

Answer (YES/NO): NO